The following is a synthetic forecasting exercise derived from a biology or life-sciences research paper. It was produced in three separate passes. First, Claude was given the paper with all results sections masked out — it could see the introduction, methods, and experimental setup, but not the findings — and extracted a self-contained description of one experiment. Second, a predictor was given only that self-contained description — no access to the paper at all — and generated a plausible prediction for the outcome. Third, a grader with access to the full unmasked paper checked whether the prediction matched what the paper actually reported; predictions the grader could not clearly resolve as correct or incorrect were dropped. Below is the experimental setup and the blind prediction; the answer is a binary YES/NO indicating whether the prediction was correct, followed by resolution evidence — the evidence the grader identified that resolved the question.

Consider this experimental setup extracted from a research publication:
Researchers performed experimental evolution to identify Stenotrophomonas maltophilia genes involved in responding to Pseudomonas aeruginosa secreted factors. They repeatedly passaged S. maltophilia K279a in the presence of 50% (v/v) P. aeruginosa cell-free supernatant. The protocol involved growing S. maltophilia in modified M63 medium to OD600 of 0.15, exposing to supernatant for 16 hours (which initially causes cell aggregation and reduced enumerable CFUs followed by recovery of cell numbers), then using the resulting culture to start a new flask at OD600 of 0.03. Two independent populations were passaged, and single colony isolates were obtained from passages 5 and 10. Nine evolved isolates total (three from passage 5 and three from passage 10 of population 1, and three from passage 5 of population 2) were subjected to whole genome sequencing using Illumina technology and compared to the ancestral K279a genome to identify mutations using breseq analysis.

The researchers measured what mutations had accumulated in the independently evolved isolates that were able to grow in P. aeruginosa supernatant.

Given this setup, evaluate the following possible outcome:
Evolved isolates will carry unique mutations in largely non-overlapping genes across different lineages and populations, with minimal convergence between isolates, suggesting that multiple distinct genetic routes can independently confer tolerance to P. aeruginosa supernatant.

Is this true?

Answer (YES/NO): NO